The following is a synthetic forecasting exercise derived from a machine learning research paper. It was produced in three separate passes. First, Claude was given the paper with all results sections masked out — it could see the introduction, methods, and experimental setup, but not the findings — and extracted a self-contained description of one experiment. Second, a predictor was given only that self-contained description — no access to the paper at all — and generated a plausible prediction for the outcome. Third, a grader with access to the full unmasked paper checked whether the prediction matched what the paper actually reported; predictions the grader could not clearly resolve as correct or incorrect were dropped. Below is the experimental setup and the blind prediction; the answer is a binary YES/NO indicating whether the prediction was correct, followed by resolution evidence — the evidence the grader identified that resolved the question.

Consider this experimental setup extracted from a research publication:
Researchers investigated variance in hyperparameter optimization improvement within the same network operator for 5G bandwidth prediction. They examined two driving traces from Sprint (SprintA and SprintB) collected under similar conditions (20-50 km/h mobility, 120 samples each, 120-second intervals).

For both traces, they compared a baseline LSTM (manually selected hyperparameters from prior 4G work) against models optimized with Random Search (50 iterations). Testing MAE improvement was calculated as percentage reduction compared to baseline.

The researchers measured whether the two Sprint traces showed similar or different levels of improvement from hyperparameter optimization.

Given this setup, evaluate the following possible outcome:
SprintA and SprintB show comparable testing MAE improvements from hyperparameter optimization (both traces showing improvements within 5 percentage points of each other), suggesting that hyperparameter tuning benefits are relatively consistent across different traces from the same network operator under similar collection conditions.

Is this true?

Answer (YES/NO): NO